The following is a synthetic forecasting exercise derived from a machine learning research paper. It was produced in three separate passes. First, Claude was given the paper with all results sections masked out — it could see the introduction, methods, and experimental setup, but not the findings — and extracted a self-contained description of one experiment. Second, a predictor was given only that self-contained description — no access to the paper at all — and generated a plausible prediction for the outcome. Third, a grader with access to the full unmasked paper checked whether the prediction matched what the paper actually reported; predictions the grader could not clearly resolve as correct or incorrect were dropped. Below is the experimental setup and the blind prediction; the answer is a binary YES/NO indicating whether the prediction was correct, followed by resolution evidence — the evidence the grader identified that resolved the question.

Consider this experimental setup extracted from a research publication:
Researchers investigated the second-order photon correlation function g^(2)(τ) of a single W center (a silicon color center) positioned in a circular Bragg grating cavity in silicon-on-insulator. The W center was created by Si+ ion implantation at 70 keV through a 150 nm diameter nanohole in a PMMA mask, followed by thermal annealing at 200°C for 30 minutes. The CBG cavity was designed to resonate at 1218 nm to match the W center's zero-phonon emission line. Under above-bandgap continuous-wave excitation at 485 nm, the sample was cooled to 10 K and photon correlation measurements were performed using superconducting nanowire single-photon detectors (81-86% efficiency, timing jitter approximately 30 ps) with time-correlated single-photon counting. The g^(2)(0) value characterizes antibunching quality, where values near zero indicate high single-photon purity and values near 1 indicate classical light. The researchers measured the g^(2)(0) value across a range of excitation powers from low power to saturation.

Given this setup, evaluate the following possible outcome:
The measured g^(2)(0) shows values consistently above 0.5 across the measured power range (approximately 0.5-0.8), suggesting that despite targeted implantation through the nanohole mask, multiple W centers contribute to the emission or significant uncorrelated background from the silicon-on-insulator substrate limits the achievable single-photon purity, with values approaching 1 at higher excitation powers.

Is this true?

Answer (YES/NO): NO